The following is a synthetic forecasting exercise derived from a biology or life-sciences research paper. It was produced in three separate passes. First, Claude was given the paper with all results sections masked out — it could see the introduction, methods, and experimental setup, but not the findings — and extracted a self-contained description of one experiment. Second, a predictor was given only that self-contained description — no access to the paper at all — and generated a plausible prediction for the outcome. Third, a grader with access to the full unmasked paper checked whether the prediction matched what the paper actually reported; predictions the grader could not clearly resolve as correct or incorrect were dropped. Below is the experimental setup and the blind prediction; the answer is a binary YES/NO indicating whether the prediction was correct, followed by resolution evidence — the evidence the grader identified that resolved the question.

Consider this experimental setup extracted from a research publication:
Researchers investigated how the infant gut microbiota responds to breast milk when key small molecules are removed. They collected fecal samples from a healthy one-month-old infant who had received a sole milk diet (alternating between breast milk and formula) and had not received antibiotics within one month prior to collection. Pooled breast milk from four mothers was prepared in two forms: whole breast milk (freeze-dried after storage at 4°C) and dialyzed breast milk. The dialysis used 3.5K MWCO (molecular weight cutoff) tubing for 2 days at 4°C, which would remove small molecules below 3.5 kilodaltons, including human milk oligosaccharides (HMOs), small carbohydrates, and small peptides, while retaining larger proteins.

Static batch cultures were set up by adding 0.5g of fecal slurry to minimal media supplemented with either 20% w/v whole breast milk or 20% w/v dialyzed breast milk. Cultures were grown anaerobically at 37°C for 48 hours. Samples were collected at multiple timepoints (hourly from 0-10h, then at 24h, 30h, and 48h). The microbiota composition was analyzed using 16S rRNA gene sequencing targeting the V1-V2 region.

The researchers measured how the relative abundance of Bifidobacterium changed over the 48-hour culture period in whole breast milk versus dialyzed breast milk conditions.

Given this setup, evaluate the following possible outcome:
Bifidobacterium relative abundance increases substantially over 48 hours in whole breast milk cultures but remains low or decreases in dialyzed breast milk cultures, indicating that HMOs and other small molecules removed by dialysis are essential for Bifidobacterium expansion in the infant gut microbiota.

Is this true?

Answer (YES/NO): NO